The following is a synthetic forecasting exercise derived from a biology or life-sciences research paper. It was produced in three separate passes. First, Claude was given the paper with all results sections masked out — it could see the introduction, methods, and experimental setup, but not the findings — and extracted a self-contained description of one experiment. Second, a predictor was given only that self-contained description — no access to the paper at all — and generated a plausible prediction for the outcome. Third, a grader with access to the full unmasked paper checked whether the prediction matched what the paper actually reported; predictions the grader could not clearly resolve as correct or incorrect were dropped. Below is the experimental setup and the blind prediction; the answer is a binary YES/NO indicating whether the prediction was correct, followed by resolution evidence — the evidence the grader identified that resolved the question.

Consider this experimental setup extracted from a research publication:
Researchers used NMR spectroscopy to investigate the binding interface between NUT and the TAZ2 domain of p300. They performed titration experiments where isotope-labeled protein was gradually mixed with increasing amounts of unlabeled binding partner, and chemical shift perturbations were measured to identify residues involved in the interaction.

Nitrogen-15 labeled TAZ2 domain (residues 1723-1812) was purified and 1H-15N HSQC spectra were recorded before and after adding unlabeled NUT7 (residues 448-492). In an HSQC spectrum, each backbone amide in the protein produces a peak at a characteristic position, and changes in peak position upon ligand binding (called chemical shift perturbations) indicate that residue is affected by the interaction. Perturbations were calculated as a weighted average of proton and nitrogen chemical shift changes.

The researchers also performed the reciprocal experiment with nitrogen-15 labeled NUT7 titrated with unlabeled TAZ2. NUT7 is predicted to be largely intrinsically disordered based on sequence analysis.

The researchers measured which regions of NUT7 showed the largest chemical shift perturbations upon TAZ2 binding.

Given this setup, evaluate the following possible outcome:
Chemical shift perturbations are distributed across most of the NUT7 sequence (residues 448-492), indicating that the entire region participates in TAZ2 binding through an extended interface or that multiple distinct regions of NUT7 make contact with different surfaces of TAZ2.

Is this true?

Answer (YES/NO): NO